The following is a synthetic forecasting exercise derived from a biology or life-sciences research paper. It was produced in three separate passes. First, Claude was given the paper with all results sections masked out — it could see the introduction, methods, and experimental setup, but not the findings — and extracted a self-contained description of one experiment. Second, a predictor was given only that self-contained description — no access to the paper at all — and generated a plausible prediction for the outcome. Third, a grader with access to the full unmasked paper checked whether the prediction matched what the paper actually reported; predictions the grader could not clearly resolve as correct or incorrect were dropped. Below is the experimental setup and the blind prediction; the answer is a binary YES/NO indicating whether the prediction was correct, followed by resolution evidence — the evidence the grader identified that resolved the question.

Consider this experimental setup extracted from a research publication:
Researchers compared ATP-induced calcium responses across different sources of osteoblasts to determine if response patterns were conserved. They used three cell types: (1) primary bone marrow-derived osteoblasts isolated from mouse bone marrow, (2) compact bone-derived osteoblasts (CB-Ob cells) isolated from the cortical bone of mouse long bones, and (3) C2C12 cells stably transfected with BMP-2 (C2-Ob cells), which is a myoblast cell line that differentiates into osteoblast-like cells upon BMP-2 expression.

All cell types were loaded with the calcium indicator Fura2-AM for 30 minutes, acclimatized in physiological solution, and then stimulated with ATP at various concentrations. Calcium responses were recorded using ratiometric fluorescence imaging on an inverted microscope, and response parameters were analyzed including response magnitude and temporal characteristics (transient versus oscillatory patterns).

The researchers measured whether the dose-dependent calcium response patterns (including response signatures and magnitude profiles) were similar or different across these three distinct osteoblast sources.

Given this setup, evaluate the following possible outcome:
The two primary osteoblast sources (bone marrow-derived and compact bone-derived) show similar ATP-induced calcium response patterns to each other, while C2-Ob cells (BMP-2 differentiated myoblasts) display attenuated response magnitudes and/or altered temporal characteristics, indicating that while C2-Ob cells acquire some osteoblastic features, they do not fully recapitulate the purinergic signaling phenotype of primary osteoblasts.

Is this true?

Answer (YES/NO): NO